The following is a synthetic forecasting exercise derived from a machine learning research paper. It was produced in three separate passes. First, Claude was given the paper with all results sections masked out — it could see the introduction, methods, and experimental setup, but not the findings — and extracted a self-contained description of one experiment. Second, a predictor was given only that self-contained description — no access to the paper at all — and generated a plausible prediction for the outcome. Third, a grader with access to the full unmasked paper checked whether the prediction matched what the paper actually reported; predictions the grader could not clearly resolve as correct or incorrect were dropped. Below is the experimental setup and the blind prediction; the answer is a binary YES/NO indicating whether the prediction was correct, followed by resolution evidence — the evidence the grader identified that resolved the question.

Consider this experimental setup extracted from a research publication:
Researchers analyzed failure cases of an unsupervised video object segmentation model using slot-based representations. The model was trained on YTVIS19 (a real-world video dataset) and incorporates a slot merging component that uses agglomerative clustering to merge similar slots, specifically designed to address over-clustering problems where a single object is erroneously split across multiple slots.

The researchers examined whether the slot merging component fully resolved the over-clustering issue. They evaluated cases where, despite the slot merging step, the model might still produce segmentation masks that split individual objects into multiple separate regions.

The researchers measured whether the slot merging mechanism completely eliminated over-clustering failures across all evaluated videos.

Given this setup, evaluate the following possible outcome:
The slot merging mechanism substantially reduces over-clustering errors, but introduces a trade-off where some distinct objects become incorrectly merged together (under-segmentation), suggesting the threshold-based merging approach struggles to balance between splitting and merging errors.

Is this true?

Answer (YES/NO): NO